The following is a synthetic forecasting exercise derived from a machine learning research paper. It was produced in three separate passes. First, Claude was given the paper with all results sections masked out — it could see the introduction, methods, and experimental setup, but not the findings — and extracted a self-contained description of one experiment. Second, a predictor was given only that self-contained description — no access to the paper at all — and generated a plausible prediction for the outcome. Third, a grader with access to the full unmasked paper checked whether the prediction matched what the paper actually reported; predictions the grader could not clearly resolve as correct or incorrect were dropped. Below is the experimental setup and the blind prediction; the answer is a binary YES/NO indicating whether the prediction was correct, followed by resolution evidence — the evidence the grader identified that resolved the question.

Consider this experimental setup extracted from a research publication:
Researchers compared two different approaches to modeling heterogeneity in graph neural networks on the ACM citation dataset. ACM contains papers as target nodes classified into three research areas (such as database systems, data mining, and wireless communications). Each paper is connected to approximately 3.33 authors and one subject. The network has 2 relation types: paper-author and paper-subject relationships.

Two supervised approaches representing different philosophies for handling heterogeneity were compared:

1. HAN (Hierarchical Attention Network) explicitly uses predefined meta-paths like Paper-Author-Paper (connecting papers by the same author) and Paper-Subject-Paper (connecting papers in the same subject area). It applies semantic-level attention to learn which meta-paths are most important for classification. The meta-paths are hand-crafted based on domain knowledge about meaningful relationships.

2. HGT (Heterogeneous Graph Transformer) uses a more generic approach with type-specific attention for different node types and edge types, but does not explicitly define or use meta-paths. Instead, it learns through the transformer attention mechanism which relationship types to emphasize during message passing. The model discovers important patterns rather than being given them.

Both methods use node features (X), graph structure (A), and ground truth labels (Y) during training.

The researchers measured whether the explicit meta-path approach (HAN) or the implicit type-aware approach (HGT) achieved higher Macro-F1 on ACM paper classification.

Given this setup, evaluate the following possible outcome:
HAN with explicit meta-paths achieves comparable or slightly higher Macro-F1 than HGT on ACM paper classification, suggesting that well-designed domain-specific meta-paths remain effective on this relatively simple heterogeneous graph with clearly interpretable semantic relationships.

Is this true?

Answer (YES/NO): YES